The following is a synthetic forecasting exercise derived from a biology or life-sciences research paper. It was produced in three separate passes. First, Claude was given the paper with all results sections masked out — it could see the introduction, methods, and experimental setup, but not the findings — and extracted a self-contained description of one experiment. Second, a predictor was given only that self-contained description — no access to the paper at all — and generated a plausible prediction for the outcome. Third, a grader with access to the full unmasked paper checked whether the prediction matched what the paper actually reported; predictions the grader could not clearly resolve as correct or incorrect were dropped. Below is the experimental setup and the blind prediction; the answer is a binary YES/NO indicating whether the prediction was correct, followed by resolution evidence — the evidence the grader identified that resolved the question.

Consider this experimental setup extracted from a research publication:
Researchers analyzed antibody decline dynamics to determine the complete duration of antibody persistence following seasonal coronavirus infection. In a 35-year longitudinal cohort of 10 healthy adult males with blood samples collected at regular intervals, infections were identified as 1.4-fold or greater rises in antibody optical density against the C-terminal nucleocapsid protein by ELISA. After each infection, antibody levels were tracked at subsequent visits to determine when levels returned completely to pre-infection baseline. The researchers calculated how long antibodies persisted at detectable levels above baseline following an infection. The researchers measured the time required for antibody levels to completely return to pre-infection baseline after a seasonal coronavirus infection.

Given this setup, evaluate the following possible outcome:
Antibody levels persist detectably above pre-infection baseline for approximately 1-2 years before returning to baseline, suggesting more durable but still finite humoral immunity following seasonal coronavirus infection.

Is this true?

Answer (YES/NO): NO